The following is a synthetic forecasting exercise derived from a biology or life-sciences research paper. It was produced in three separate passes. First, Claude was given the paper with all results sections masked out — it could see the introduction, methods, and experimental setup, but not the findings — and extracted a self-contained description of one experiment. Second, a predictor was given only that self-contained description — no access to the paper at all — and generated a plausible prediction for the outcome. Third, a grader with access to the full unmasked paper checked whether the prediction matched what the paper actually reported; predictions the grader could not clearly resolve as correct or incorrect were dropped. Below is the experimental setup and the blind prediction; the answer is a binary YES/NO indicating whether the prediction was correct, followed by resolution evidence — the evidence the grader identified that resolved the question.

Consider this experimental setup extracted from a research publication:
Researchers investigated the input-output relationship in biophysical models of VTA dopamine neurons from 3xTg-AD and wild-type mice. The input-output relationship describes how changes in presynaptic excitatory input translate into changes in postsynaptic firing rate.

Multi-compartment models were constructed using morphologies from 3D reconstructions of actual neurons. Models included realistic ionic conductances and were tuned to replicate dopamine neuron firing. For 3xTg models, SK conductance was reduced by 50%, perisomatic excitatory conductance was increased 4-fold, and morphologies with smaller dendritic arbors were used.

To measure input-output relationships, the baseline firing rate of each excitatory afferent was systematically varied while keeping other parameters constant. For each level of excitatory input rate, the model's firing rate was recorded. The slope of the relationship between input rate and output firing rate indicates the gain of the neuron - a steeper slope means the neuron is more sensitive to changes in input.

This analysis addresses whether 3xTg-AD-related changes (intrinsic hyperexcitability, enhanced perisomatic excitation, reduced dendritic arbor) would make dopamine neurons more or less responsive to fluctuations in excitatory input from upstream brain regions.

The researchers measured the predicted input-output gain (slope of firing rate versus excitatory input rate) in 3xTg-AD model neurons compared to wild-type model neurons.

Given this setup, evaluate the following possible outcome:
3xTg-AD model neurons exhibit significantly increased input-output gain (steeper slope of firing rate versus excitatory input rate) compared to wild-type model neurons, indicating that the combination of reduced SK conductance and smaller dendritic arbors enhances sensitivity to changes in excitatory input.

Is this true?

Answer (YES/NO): YES